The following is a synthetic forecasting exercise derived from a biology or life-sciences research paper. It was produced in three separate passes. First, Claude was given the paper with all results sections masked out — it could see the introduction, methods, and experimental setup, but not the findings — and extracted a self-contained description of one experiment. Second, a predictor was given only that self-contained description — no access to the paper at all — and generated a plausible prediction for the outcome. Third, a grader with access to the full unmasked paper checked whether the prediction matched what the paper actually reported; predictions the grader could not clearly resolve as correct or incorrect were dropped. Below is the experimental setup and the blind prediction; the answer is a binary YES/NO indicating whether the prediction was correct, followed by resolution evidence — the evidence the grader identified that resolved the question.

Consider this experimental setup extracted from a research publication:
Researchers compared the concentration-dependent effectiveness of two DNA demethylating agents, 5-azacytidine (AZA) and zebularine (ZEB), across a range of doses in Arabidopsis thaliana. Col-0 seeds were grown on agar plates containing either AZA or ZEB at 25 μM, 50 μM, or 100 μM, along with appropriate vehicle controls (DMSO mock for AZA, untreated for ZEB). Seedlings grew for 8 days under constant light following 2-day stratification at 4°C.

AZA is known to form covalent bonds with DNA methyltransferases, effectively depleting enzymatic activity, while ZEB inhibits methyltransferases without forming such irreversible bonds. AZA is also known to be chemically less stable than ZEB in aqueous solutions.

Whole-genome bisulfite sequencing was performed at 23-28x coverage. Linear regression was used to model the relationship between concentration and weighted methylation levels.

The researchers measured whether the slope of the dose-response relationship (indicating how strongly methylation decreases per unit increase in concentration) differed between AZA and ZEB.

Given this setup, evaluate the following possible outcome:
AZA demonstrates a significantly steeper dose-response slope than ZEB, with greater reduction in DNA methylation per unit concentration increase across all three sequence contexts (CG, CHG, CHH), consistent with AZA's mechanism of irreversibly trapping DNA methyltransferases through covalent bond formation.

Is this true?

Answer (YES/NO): NO